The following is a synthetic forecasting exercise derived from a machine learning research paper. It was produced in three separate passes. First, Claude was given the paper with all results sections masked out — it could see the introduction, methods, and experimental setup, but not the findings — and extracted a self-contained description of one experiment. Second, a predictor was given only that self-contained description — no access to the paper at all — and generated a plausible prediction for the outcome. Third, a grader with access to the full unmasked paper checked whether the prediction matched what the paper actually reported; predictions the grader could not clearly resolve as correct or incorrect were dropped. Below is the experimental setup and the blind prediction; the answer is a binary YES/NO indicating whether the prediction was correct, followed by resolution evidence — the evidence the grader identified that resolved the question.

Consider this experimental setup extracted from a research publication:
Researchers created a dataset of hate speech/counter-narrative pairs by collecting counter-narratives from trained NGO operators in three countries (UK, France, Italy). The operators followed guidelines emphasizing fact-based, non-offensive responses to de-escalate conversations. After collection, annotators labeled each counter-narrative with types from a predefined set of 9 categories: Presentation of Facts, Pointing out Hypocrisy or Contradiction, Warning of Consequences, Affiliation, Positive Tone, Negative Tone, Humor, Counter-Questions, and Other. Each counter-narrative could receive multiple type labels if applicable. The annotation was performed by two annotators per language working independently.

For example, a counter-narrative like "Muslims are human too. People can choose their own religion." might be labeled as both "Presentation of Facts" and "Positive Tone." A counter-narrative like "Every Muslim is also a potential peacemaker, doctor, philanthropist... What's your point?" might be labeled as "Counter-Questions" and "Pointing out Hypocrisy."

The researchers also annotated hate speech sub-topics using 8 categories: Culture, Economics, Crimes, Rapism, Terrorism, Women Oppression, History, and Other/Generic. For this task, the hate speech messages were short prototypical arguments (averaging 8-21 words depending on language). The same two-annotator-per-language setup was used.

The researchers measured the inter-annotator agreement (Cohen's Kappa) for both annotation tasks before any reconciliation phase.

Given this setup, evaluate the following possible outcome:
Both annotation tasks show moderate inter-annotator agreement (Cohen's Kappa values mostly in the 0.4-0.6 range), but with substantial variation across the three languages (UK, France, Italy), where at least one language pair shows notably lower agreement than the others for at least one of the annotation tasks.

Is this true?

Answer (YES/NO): NO